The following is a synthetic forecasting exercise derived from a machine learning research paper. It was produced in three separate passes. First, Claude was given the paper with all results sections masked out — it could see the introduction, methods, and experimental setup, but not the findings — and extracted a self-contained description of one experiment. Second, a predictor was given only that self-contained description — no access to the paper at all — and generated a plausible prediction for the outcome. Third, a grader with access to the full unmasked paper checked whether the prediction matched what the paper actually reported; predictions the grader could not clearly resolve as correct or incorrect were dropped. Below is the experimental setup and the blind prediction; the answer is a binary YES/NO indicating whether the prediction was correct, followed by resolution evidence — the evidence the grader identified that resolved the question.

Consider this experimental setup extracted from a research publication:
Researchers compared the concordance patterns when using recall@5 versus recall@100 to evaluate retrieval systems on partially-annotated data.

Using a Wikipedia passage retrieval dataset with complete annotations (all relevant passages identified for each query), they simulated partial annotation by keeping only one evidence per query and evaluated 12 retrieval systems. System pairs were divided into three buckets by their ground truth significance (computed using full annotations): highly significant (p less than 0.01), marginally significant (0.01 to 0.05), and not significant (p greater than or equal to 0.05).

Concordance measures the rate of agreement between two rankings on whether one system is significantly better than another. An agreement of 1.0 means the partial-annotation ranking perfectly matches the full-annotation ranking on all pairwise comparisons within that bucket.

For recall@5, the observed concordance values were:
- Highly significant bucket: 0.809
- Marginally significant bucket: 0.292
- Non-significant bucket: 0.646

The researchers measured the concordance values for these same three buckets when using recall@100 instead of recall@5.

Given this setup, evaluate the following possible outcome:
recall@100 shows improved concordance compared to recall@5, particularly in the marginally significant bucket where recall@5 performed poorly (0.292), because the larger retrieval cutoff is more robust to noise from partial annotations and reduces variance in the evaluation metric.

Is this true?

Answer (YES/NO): NO